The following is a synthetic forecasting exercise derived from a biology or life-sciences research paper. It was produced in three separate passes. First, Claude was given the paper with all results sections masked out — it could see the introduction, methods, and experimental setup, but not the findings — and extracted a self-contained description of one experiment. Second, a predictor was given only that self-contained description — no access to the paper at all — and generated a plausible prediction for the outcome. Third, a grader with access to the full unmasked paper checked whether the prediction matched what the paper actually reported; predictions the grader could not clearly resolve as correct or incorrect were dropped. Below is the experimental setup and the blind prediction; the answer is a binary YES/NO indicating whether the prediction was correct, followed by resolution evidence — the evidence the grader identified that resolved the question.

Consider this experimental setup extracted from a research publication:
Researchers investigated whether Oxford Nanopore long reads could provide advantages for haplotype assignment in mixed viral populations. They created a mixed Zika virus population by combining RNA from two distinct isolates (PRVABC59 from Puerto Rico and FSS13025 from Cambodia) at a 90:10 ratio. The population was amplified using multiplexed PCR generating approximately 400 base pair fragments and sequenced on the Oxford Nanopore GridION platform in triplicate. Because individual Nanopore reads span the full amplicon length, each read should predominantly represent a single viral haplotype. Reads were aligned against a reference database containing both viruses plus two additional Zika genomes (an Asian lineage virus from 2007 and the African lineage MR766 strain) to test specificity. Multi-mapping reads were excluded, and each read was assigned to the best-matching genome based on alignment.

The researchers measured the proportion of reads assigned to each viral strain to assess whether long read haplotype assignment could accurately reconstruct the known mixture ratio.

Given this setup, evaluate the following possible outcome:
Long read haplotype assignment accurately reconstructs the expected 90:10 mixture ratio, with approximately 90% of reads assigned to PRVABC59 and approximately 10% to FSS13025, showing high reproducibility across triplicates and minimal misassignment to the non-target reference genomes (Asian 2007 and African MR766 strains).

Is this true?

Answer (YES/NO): NO